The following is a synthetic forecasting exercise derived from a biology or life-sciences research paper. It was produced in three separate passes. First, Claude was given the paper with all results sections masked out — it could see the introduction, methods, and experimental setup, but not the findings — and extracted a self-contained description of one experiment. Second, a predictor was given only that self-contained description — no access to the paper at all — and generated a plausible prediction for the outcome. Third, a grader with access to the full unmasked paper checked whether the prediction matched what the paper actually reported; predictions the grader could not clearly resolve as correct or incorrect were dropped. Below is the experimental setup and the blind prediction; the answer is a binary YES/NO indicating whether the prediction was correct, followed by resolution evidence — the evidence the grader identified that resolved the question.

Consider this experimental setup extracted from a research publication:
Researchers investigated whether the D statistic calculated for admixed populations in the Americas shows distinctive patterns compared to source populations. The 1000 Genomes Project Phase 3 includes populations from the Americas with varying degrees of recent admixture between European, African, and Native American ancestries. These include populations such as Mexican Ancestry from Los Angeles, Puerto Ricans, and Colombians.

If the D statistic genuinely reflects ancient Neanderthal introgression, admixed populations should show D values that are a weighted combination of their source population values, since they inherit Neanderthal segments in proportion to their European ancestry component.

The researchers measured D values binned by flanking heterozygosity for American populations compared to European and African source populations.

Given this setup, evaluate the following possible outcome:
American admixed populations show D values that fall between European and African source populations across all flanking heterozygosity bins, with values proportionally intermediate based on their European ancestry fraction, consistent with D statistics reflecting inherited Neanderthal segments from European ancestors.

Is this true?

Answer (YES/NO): NO